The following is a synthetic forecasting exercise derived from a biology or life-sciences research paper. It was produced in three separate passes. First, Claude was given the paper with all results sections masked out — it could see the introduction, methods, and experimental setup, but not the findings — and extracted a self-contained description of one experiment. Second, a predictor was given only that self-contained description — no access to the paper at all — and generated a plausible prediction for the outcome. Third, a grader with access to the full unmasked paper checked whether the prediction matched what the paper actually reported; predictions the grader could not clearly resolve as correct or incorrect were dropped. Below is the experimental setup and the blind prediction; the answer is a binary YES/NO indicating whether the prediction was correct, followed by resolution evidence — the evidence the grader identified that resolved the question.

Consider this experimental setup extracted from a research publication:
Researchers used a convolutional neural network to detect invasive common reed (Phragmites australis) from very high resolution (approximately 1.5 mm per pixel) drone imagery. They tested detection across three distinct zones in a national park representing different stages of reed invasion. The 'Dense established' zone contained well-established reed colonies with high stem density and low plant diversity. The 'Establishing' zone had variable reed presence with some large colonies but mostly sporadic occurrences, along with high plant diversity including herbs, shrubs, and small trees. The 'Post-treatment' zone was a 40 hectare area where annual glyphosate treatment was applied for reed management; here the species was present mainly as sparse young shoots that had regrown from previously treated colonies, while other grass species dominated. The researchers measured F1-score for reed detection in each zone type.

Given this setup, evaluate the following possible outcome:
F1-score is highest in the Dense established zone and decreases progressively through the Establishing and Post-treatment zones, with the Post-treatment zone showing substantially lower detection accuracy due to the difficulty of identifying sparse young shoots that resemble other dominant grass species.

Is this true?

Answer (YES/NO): NO